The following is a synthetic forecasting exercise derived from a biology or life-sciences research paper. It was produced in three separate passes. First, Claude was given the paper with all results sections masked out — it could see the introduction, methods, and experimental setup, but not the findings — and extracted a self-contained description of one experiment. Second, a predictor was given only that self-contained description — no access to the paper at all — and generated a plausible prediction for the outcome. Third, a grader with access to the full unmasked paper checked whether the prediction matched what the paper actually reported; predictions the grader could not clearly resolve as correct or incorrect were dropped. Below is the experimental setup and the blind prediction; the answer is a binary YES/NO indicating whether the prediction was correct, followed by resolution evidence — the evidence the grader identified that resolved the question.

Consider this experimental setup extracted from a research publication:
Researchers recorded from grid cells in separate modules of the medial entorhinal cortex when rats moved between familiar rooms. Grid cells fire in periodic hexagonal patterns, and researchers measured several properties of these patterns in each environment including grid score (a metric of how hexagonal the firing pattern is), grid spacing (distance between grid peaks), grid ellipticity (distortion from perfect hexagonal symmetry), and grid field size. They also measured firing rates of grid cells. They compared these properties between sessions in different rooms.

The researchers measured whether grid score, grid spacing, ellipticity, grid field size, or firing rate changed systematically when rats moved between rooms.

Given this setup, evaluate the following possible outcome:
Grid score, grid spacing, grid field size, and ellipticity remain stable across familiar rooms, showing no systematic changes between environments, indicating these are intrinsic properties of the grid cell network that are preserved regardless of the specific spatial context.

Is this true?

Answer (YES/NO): NO